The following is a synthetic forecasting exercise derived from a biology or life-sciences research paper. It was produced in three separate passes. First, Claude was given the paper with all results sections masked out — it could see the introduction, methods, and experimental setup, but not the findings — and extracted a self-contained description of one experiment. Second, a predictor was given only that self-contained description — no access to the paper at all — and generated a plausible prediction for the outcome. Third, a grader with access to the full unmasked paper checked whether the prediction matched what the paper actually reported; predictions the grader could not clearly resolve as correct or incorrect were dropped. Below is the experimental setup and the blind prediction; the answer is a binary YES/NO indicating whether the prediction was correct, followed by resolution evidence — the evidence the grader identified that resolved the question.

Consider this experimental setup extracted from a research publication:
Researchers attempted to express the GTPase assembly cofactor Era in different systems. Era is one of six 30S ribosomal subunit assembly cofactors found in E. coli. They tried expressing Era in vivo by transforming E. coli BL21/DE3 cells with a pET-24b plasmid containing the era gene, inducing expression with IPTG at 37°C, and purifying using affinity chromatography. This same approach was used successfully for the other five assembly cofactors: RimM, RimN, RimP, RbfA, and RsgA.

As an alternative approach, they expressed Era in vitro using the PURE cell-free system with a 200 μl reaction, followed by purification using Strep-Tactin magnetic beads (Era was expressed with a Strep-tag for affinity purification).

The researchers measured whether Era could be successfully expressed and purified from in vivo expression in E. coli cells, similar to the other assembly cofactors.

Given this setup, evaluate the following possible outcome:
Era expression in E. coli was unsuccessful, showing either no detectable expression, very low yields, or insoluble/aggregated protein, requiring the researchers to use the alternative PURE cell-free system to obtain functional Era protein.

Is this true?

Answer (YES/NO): YES